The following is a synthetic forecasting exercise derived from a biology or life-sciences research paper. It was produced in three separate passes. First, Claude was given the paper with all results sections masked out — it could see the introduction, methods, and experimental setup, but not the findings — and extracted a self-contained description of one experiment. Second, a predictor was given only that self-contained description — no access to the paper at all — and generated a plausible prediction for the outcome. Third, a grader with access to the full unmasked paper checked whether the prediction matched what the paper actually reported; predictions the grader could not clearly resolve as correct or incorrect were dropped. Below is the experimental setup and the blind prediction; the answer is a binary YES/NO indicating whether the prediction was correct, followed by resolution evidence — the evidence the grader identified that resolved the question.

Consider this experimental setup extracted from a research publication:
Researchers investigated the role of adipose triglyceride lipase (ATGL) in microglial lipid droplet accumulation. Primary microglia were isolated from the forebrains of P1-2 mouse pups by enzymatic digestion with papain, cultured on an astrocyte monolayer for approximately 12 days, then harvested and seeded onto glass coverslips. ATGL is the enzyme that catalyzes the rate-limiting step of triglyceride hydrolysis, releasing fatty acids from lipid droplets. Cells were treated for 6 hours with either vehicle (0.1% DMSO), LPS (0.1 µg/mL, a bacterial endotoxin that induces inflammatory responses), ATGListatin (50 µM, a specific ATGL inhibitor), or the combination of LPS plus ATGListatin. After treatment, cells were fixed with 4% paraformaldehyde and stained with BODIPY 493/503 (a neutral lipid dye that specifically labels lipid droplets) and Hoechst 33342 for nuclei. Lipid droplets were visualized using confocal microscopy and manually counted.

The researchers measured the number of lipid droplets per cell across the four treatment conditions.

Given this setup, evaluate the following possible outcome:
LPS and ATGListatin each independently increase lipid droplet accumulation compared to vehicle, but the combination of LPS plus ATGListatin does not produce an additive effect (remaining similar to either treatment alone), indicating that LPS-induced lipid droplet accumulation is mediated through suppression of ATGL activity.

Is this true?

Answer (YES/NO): YES